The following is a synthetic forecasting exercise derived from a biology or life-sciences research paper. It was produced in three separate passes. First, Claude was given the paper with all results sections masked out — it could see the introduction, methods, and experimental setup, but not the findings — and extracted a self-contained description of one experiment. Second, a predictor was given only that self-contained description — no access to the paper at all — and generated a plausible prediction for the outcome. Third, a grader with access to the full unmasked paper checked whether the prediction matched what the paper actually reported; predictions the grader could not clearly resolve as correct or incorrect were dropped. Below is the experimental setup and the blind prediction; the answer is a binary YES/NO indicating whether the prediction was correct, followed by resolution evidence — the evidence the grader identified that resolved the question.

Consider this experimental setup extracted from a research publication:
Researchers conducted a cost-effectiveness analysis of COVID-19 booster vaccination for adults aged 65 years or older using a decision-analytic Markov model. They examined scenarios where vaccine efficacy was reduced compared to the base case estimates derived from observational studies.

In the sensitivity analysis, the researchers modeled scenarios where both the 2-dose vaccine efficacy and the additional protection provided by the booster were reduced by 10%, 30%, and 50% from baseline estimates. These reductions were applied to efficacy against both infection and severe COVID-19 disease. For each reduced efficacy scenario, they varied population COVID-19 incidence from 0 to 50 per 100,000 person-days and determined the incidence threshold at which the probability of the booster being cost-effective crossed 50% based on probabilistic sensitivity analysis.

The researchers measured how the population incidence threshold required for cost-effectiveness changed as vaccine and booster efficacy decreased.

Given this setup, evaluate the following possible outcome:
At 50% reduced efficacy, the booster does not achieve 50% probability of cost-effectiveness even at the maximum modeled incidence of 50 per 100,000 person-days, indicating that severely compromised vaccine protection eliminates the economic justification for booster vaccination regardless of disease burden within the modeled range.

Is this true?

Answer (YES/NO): NO